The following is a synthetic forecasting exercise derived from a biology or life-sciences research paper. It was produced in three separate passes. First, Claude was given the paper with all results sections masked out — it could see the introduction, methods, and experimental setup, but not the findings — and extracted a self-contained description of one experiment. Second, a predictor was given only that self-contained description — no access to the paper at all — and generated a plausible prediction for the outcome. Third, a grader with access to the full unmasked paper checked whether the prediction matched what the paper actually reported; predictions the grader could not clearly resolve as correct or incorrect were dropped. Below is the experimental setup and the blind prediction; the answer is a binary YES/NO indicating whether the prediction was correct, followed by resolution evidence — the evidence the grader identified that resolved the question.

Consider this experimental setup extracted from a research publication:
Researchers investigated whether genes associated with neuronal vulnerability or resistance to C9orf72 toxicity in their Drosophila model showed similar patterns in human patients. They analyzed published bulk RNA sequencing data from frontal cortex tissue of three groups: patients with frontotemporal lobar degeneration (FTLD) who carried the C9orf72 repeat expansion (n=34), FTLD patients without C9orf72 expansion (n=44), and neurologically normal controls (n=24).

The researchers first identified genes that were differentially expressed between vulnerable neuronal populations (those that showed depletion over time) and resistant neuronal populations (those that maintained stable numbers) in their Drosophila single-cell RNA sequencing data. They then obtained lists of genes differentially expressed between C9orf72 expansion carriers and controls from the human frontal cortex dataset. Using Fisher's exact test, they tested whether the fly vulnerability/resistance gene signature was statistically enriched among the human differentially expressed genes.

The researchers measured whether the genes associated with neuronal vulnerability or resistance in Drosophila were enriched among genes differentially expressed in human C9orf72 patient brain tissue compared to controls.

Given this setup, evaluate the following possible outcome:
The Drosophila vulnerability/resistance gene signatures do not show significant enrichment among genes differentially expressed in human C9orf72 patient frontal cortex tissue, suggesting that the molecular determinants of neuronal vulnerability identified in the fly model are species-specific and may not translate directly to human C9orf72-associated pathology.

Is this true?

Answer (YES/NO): NO